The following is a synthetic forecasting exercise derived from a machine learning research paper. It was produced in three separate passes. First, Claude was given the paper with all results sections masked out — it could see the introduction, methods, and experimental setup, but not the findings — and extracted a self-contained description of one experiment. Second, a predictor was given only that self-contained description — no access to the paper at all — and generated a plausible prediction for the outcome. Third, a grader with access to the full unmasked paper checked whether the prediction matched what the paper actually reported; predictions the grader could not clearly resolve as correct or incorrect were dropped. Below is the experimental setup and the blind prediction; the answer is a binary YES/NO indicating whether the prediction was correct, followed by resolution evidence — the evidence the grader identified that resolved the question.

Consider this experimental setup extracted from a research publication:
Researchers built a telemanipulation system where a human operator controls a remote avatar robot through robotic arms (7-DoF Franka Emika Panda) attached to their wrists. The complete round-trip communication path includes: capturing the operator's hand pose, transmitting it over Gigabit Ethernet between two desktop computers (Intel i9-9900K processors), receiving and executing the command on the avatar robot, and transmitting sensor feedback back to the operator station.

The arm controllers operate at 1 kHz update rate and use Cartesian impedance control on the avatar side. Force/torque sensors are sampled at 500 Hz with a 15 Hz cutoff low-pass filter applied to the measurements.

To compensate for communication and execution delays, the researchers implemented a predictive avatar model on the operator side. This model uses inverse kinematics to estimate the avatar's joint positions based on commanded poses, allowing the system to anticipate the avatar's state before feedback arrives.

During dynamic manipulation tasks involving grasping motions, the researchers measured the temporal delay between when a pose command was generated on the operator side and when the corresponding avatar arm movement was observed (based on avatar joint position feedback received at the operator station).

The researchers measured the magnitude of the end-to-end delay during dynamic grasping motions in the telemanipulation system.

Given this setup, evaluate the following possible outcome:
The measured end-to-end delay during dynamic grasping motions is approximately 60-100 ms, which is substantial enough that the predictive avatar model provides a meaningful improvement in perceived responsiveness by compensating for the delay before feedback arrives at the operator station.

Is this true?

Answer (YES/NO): NO